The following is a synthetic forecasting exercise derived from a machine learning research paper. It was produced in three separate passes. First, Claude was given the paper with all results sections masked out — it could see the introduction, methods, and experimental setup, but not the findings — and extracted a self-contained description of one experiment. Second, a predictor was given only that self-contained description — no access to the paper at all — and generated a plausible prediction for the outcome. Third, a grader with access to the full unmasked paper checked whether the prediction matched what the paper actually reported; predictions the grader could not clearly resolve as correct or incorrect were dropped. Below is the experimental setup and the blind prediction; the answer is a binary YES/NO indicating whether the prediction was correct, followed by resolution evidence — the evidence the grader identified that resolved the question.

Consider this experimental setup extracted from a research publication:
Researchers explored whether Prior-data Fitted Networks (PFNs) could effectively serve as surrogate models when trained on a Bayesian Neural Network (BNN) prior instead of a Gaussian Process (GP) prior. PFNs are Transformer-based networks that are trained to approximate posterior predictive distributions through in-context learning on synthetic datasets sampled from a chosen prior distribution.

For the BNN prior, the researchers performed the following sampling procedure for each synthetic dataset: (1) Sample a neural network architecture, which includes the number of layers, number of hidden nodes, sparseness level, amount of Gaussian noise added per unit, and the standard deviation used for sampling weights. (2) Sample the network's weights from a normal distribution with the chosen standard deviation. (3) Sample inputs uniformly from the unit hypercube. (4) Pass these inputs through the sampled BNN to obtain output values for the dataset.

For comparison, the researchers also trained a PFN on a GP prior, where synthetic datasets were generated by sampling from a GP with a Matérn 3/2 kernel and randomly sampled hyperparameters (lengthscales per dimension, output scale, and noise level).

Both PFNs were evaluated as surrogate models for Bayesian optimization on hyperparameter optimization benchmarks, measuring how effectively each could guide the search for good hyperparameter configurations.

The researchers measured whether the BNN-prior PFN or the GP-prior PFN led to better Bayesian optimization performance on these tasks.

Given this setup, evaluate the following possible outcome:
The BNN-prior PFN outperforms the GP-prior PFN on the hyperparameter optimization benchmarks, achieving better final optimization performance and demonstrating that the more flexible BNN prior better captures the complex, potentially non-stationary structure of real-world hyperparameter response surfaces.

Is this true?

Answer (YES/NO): NO